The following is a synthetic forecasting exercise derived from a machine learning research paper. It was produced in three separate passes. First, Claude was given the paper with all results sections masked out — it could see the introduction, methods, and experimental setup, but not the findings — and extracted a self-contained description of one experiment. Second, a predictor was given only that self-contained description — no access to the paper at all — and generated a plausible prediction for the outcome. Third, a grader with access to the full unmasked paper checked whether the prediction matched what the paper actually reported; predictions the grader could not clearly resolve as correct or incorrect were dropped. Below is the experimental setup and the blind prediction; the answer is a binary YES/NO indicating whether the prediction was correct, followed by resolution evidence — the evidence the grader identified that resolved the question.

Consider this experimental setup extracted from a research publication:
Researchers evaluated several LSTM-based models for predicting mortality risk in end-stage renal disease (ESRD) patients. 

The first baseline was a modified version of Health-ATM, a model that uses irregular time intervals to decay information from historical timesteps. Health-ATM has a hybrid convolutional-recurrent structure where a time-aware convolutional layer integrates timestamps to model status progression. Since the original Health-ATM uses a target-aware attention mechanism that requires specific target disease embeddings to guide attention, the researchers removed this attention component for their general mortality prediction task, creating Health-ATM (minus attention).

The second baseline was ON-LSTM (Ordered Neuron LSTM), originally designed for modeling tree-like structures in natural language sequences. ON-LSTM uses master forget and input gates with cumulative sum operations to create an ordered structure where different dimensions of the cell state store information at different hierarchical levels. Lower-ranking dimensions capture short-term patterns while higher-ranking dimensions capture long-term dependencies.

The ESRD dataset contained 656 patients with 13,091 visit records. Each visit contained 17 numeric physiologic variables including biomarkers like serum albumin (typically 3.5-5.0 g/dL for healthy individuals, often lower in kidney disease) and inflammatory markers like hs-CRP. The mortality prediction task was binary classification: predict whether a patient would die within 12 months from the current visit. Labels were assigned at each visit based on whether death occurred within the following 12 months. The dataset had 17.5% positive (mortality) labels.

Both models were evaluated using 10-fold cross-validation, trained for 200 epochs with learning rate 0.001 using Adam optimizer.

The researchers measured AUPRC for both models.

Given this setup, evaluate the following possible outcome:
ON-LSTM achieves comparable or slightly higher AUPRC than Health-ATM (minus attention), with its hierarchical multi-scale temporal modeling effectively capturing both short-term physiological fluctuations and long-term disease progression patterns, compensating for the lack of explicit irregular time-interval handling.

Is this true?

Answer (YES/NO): YES